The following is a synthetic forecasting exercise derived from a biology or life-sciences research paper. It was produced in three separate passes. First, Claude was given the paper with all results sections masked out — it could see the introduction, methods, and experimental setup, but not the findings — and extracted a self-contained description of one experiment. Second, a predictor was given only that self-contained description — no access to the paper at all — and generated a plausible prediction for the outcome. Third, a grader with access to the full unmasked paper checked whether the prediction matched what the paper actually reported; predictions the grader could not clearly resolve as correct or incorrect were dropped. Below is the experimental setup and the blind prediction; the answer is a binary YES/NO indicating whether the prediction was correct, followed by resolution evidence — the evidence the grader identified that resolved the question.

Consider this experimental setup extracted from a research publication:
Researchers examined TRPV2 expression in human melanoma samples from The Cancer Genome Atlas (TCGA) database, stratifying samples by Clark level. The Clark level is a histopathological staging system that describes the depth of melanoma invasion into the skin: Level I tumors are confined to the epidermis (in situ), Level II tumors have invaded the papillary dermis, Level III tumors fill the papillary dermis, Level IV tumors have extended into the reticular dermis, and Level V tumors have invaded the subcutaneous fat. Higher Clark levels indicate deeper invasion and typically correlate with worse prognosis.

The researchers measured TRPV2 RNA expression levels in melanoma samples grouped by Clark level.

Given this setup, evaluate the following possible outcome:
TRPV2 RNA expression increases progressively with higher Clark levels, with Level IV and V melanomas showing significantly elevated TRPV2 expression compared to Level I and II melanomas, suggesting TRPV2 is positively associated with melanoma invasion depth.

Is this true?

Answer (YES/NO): YES